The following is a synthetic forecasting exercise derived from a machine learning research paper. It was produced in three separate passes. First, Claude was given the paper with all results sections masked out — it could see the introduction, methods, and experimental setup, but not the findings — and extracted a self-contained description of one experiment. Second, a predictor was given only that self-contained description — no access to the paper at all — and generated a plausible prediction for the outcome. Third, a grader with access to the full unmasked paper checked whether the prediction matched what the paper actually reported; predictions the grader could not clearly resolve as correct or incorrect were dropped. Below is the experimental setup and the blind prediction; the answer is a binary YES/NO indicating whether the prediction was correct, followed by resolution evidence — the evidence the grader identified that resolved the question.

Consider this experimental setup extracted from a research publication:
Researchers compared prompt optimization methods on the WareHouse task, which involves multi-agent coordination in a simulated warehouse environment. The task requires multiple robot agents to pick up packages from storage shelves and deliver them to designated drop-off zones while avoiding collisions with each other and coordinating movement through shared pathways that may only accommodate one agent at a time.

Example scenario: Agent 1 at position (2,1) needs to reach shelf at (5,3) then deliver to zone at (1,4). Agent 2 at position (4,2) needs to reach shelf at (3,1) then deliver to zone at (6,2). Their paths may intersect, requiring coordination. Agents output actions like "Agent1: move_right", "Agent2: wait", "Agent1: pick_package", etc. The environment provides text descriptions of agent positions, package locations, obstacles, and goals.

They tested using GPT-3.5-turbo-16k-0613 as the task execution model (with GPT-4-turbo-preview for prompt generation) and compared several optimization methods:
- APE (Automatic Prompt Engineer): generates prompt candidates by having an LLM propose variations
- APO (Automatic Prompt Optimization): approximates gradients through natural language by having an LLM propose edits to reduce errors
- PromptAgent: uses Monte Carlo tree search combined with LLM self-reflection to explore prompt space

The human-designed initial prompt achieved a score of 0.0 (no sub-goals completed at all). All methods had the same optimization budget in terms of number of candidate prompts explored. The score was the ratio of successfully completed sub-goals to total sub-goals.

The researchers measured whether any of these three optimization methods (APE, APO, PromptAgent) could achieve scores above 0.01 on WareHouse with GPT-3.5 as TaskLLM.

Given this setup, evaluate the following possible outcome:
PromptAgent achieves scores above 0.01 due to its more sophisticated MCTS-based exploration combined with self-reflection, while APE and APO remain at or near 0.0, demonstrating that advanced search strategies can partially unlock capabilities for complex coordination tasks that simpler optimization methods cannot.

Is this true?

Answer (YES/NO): NO